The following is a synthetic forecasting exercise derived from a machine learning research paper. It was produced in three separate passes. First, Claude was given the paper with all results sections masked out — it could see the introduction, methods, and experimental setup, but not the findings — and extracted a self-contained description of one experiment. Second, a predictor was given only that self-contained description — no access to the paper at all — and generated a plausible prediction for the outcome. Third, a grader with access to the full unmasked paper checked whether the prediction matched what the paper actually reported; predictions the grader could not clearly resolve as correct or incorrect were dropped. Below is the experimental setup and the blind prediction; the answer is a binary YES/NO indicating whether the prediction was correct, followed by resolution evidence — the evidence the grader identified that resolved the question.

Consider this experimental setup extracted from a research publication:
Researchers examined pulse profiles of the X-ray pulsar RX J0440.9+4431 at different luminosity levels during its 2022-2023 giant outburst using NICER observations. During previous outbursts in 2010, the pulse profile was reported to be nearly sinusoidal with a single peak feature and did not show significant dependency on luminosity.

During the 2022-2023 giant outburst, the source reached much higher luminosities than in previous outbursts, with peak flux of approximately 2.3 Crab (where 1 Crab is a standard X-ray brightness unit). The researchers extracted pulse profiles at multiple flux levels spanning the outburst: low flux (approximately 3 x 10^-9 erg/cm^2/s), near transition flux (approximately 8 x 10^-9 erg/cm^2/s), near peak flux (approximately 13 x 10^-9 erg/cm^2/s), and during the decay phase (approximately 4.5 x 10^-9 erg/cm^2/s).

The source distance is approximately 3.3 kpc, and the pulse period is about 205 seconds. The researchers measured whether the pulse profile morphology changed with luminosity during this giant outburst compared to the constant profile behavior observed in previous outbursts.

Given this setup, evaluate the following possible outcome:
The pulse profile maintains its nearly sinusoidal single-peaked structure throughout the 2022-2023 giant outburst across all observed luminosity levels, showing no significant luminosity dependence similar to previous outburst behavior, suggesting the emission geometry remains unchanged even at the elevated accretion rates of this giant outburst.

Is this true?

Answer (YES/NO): NO